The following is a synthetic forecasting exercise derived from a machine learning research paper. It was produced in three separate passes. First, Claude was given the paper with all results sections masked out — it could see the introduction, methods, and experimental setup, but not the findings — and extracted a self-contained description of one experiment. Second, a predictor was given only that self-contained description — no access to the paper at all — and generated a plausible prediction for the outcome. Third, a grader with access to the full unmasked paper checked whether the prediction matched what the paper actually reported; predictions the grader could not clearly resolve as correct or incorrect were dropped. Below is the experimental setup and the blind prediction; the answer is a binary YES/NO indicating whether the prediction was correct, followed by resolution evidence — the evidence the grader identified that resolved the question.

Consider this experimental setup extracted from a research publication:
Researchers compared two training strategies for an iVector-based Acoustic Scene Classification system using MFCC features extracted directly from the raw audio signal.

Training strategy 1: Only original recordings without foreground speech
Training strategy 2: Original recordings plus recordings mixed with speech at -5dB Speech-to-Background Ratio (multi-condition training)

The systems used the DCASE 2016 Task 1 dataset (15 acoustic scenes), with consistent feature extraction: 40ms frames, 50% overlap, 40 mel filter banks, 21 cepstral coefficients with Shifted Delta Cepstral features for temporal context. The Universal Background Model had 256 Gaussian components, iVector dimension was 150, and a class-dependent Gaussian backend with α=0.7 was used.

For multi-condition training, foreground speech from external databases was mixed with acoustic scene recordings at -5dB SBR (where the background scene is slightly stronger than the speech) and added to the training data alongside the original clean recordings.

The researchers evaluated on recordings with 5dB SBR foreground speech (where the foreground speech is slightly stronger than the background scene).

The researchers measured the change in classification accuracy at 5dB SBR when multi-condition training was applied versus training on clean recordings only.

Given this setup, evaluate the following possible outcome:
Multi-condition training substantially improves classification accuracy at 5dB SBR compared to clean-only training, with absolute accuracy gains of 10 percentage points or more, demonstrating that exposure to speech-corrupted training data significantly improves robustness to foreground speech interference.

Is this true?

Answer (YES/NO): YES